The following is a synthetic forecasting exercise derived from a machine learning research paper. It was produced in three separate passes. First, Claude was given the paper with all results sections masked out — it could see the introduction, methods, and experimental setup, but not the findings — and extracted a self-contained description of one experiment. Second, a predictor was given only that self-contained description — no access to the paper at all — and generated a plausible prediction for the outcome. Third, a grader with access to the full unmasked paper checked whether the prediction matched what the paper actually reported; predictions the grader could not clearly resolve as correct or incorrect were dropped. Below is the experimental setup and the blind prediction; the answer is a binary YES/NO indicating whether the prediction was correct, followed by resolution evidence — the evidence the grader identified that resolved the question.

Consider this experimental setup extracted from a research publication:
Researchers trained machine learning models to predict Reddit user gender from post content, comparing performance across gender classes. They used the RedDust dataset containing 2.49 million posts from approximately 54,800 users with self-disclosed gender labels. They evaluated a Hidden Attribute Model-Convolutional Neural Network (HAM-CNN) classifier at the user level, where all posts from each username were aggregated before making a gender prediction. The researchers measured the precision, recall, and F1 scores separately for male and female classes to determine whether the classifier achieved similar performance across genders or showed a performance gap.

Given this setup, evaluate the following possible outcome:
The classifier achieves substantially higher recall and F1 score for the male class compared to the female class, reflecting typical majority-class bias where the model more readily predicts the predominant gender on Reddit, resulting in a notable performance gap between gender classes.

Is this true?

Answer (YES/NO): NO